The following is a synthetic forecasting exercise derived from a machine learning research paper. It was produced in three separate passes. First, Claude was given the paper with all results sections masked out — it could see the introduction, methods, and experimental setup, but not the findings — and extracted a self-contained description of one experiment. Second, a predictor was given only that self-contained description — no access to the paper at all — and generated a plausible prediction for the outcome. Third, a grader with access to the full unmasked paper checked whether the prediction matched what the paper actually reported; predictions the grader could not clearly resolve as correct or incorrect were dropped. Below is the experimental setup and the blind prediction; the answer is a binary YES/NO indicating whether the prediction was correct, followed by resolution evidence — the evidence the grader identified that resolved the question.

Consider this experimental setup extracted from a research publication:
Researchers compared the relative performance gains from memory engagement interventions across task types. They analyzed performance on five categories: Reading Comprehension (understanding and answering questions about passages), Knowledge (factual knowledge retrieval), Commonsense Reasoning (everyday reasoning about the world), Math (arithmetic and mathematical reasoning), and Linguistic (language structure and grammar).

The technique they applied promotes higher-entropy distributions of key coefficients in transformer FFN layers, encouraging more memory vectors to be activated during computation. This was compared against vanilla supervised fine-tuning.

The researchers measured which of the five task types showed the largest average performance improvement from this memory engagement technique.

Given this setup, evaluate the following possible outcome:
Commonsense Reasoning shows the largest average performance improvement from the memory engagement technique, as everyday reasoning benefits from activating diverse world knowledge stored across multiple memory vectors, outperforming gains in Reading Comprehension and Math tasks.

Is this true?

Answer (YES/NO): NO